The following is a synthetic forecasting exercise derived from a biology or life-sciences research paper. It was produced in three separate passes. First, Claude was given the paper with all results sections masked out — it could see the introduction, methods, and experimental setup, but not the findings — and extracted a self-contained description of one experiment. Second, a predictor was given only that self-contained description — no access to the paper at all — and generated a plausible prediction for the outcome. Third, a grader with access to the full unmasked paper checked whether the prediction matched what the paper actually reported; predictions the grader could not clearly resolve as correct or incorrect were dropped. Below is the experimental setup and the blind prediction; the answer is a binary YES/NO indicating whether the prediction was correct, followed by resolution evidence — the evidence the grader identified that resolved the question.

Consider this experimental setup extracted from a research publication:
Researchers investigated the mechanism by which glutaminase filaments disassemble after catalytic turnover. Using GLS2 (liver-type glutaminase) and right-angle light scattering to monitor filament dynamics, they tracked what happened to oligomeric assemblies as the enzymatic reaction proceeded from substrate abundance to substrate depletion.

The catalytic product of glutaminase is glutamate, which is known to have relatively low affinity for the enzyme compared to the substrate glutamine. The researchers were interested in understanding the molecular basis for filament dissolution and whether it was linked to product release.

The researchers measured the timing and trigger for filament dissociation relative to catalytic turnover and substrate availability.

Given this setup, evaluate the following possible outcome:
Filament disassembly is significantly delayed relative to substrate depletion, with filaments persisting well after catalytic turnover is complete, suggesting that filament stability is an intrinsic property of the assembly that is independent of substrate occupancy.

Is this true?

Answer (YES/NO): NO